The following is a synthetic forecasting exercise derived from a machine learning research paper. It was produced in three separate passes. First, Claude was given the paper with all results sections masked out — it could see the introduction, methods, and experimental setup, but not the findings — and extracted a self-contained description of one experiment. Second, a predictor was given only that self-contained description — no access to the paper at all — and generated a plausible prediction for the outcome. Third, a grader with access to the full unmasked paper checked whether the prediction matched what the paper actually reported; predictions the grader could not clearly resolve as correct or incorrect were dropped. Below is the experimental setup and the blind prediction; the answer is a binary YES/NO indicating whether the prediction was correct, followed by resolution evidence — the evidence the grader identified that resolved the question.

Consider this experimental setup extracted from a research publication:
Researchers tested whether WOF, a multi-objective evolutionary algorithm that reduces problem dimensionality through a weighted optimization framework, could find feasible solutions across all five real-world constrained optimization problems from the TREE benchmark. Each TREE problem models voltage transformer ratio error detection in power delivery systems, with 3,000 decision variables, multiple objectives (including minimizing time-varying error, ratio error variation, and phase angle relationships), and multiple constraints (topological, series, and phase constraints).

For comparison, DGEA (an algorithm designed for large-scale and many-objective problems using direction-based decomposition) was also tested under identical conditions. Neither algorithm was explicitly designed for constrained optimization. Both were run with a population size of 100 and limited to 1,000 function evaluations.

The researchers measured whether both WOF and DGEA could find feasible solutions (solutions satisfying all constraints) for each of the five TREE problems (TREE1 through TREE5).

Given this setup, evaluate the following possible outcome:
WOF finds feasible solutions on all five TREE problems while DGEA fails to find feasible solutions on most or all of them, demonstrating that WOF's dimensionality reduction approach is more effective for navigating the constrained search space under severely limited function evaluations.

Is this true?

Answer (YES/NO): NO